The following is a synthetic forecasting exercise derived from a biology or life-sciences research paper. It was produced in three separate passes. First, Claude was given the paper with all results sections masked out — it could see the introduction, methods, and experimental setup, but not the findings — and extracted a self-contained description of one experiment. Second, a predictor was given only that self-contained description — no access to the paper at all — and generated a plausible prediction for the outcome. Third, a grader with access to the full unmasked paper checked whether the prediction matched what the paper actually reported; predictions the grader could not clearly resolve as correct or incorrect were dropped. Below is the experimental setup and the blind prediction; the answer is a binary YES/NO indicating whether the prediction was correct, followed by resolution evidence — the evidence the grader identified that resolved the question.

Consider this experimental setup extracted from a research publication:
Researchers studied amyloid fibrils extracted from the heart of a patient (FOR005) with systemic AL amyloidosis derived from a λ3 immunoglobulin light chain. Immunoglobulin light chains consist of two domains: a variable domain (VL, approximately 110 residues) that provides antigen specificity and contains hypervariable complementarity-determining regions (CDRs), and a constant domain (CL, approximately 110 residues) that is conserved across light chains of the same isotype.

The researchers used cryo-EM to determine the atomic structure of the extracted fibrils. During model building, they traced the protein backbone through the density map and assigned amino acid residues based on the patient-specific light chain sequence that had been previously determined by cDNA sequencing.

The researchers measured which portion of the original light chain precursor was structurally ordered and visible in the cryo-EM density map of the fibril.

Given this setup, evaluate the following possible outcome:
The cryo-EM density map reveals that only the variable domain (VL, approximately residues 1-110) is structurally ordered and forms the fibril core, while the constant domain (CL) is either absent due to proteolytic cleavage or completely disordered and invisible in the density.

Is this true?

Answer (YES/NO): YES